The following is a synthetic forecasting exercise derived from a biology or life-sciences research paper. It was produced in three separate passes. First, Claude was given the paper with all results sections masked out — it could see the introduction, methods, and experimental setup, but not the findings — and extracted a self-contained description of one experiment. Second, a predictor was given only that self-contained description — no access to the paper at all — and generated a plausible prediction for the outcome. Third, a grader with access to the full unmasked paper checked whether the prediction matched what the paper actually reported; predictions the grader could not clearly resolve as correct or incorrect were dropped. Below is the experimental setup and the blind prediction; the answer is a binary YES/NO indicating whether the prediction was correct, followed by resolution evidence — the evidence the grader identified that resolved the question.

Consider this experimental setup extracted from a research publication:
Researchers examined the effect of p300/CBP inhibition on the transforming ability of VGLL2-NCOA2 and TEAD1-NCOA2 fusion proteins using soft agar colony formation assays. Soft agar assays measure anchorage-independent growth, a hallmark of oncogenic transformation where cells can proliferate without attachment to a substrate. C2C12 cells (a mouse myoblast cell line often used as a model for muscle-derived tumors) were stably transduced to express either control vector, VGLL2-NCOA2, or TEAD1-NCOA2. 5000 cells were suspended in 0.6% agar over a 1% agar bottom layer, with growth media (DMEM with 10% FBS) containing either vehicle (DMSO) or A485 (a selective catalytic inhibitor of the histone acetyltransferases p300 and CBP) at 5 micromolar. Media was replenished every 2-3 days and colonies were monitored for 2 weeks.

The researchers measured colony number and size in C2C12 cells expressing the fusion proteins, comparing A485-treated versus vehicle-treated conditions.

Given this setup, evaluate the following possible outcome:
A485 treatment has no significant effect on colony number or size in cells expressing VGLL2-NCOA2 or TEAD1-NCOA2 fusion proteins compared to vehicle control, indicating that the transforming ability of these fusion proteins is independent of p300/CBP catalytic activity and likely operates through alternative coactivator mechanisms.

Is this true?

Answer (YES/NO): NO